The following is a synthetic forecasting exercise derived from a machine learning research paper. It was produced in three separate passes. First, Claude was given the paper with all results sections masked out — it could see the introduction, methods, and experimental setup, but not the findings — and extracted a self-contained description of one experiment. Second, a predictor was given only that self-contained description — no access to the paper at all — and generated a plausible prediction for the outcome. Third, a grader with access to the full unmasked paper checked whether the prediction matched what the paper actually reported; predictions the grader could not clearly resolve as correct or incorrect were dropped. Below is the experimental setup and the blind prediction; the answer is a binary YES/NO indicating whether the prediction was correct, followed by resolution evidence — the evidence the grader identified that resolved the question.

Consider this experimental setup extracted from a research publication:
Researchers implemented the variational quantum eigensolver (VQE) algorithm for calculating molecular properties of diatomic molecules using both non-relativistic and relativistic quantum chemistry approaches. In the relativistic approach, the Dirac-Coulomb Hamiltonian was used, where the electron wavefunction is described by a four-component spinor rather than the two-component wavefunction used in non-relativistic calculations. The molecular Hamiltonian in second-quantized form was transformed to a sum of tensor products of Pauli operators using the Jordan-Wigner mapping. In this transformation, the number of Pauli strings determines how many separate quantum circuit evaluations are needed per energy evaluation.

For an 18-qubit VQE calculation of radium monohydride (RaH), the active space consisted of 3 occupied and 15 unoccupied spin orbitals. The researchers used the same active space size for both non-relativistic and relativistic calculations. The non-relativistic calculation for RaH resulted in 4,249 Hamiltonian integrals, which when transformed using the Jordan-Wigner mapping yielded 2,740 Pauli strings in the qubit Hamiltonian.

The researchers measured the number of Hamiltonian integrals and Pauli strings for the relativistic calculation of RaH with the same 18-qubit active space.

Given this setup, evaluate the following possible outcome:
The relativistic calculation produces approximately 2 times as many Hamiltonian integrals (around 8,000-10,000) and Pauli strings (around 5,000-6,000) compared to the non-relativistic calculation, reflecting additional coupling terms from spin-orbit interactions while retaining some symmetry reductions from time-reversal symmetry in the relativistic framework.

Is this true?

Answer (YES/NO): NO